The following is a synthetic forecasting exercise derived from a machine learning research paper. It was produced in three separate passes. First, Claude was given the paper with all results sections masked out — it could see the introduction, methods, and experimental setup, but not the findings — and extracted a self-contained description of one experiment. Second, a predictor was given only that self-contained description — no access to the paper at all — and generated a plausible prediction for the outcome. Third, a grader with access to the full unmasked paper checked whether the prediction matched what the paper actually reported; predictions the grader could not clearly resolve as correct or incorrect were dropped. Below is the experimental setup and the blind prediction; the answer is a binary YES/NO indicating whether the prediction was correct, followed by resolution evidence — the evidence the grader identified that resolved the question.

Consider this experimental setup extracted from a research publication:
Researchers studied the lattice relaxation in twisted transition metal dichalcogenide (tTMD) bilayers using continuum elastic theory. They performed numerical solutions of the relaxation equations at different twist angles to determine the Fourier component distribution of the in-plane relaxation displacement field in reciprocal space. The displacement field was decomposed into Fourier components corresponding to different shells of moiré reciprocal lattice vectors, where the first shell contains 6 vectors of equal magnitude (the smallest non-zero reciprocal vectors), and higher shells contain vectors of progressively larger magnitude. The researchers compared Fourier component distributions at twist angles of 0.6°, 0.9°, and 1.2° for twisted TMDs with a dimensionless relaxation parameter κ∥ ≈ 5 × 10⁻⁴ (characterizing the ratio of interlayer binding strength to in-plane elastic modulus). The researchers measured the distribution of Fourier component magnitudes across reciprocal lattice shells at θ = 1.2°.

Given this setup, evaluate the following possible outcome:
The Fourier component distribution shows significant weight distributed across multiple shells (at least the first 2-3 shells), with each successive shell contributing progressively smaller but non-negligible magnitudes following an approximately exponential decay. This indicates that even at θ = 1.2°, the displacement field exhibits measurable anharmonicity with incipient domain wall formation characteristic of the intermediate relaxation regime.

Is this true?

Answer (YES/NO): NO